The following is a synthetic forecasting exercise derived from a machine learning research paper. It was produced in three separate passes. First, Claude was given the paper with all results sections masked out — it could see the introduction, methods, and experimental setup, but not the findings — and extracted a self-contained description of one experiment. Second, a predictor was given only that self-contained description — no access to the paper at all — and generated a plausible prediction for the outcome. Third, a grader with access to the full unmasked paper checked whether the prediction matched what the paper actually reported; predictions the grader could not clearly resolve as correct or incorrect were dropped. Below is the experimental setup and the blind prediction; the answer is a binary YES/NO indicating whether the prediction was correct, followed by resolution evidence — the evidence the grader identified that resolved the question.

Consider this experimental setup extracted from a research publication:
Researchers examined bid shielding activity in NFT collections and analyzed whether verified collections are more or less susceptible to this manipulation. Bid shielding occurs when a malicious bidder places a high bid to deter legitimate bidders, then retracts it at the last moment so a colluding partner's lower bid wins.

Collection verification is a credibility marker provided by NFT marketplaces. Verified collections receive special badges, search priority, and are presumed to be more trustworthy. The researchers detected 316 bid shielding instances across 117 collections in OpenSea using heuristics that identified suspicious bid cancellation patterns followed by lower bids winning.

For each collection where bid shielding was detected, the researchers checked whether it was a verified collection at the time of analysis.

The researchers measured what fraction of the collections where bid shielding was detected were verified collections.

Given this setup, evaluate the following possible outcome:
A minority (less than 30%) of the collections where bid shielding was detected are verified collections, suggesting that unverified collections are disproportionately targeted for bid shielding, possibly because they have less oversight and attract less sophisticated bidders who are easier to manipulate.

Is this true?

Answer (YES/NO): NO